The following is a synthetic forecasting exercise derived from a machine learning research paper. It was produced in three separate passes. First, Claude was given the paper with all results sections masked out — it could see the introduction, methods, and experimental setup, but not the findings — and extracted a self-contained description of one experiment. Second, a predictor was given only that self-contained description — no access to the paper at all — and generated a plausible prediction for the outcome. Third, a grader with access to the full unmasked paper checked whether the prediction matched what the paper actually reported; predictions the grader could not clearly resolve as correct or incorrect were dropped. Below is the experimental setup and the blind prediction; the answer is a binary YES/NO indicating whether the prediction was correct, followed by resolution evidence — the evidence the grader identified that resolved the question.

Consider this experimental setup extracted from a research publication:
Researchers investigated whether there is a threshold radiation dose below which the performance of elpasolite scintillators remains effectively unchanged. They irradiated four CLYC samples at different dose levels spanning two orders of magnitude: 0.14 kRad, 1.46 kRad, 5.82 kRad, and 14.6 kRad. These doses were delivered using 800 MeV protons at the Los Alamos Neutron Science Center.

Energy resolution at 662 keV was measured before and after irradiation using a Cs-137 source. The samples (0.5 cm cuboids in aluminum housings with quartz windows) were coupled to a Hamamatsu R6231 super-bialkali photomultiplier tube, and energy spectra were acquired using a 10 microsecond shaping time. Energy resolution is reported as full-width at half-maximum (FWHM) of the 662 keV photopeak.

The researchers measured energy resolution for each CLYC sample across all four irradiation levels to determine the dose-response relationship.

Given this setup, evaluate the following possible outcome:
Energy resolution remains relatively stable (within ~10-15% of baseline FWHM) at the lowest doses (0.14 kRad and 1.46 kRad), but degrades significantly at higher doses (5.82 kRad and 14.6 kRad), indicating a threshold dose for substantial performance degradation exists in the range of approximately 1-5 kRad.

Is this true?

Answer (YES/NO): NO